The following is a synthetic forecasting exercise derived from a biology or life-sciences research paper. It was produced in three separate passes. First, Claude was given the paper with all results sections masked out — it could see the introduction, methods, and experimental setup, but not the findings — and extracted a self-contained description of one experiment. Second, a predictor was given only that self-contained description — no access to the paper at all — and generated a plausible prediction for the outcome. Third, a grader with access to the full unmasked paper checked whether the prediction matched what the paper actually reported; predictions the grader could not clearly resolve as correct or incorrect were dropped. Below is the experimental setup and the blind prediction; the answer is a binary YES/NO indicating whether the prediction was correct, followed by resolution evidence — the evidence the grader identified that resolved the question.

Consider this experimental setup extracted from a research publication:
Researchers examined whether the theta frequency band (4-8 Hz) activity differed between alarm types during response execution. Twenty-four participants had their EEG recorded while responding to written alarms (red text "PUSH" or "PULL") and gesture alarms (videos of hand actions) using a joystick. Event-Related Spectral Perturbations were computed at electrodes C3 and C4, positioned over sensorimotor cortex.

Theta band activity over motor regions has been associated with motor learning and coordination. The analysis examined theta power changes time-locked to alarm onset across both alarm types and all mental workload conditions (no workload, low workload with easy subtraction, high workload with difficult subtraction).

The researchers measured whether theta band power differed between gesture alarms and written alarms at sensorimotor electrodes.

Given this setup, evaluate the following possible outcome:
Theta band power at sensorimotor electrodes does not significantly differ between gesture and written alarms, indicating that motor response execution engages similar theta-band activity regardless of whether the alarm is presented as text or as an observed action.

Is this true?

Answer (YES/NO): NO